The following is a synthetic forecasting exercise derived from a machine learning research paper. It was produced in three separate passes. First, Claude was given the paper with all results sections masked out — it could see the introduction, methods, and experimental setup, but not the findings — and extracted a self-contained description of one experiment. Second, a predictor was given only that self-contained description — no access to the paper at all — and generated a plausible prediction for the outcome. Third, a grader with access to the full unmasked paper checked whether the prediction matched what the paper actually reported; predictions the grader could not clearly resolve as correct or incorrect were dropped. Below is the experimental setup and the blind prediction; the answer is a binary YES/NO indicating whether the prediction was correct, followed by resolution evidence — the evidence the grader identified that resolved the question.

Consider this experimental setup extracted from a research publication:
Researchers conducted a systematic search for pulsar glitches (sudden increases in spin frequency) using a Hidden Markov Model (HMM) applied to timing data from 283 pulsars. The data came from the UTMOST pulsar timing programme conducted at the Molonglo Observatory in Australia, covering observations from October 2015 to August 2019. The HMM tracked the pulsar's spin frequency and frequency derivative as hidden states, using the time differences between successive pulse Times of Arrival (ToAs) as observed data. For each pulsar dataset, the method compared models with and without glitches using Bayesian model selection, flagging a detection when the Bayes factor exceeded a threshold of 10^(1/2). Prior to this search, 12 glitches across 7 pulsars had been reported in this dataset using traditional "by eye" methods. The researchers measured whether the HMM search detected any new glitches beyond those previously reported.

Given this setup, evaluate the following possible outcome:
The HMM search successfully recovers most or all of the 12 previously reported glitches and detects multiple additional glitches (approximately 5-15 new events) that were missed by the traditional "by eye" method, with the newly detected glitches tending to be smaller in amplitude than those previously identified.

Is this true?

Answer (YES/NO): NO